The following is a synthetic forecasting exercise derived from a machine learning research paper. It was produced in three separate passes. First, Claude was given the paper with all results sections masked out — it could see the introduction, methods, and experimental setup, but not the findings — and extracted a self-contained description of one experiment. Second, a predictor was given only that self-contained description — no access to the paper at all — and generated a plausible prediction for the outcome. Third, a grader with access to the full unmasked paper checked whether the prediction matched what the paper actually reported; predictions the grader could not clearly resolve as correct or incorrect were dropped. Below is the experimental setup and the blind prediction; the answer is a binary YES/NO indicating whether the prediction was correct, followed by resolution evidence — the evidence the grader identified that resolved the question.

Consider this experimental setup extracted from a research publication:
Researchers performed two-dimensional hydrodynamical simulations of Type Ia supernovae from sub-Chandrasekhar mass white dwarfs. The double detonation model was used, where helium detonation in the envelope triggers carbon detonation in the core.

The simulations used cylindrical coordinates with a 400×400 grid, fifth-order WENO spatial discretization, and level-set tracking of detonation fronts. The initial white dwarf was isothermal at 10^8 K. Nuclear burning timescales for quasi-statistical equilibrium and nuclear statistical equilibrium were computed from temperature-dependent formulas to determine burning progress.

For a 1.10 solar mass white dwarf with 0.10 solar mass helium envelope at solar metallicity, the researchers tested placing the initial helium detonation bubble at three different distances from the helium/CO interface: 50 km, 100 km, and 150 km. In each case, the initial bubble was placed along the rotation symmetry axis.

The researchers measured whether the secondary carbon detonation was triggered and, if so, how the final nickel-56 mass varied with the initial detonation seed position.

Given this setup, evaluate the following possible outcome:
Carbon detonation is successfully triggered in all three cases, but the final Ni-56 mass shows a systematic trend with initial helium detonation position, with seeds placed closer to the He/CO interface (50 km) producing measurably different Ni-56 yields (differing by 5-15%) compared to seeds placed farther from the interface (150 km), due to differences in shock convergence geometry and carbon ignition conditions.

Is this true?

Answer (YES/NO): NO